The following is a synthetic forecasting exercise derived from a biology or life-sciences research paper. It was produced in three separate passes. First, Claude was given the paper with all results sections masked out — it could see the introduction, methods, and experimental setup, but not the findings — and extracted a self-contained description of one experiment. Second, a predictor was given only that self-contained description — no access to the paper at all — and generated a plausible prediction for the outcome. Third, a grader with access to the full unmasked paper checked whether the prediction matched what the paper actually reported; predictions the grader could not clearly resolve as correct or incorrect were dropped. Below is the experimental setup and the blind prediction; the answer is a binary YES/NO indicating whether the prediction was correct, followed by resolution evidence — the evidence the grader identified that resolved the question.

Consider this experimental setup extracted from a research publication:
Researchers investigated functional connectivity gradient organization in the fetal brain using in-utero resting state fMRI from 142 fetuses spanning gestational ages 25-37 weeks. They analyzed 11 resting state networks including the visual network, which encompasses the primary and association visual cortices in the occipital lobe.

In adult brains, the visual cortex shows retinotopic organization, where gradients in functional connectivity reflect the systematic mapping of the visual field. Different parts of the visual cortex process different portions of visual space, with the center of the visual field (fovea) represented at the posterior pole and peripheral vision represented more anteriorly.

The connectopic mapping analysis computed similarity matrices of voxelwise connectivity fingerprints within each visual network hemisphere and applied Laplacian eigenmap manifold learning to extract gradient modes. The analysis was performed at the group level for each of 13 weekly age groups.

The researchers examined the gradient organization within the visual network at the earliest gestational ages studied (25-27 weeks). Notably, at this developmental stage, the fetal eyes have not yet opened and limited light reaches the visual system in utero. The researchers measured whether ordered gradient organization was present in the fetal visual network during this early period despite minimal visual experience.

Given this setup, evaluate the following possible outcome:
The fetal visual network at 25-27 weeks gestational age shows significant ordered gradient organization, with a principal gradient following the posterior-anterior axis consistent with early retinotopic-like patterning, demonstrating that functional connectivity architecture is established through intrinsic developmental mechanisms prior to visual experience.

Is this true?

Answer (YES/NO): NO